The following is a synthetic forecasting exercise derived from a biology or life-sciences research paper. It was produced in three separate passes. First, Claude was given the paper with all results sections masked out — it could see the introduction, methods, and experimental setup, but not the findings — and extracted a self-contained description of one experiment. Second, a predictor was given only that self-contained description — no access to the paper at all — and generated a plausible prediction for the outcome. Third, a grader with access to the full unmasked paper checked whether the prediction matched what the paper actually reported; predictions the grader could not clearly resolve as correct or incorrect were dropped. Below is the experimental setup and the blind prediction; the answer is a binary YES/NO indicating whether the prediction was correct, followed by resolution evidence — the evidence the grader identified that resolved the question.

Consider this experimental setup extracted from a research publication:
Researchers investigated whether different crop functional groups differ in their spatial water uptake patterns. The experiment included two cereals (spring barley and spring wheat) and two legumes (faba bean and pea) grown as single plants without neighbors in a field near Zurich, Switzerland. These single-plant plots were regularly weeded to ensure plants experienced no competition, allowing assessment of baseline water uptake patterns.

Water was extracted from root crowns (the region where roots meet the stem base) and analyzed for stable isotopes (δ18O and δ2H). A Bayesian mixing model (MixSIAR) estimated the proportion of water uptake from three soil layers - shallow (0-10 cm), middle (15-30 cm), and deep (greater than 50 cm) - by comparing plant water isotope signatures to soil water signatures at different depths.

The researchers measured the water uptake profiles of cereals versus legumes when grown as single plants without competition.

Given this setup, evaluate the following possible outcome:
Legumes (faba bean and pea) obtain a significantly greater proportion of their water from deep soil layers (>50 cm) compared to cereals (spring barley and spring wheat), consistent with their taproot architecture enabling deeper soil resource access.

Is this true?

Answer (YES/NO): NO